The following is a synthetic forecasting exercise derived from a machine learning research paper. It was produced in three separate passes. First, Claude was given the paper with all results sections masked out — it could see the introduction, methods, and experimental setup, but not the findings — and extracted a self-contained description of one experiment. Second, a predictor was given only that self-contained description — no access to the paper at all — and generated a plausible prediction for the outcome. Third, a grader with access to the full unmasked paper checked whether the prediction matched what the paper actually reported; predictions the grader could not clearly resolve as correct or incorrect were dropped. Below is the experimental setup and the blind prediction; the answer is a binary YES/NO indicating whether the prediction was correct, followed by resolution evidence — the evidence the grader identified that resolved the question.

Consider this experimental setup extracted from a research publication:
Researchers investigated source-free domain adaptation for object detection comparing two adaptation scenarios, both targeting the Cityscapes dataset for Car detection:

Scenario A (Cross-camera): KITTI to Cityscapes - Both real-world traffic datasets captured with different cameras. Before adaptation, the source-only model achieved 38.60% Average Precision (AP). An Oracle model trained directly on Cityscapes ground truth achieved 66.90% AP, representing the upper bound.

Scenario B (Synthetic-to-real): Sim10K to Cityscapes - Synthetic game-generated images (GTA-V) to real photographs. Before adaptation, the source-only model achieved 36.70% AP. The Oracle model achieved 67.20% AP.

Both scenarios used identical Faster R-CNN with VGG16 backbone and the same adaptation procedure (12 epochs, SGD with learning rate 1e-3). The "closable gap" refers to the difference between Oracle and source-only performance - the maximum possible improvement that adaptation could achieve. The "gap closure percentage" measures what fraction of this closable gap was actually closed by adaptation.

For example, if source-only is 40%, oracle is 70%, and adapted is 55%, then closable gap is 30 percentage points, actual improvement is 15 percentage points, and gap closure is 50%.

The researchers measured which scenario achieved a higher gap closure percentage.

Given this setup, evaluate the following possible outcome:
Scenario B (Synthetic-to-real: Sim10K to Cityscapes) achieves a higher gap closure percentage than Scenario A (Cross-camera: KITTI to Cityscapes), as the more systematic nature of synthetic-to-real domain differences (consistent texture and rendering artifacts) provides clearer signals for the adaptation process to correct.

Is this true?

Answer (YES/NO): YES